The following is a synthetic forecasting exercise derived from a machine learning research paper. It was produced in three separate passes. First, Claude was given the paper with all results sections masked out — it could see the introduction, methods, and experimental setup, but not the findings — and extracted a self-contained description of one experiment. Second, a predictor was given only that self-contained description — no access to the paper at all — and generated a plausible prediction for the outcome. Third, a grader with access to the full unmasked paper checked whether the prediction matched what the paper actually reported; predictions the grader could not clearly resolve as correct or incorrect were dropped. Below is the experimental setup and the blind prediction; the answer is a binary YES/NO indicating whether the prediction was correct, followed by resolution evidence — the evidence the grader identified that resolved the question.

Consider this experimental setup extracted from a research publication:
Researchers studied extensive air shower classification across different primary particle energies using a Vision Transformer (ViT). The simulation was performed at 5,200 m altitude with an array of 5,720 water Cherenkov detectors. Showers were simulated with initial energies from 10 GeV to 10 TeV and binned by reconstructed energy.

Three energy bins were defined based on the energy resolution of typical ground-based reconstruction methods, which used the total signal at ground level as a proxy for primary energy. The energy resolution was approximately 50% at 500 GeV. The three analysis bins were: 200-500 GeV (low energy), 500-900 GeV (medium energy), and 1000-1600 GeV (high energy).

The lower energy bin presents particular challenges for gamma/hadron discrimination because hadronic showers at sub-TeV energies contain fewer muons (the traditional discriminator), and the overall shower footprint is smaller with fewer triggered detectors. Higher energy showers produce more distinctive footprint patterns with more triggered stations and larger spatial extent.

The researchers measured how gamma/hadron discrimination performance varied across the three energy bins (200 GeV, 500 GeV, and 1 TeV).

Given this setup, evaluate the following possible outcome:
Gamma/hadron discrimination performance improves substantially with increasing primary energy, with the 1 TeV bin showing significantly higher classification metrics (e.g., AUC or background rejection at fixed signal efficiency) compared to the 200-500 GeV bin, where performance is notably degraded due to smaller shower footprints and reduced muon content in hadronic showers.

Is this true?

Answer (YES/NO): NO